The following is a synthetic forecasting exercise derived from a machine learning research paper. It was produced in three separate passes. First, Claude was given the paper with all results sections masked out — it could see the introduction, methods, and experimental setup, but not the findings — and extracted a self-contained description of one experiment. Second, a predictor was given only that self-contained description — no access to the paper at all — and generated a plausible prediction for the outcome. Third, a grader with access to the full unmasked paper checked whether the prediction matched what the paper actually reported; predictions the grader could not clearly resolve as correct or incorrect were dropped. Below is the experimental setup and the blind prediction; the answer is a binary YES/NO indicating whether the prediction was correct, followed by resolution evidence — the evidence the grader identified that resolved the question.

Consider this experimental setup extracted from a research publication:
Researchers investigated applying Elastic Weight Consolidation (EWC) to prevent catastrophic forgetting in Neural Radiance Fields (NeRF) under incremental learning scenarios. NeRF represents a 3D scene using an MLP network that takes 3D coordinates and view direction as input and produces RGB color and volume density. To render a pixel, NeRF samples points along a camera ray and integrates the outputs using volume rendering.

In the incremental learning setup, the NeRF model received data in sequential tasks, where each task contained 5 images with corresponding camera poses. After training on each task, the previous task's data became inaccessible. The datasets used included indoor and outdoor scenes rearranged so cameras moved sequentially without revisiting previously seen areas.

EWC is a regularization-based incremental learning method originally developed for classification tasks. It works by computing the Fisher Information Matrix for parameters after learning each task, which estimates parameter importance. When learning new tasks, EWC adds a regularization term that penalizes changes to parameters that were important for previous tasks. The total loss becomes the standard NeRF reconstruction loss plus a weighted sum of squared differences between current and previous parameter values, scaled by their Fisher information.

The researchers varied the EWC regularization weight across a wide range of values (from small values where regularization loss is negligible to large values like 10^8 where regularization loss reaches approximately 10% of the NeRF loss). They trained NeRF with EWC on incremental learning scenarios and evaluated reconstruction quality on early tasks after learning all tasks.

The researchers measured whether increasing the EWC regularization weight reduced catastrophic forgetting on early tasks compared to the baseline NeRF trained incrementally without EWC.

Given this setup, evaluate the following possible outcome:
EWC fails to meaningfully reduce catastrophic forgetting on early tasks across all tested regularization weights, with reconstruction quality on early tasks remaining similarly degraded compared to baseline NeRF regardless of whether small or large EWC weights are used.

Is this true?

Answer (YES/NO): YES